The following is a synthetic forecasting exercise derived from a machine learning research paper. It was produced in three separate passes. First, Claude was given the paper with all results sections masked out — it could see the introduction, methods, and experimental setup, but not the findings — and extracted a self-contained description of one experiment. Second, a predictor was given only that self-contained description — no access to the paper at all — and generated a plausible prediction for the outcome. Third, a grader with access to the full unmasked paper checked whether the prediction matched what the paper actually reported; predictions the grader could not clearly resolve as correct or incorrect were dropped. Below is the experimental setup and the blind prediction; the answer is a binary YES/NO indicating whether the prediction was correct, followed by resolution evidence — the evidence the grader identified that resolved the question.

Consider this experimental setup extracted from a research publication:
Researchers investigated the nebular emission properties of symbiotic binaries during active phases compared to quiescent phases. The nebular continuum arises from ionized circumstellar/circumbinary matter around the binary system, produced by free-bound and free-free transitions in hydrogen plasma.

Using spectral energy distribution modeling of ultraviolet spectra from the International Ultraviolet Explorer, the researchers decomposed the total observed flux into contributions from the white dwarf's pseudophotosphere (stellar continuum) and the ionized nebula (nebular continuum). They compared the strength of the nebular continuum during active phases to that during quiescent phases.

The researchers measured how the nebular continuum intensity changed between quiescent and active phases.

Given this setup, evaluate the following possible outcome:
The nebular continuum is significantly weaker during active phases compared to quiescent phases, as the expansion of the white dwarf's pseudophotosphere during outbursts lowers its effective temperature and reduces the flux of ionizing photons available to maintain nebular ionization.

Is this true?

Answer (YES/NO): NO